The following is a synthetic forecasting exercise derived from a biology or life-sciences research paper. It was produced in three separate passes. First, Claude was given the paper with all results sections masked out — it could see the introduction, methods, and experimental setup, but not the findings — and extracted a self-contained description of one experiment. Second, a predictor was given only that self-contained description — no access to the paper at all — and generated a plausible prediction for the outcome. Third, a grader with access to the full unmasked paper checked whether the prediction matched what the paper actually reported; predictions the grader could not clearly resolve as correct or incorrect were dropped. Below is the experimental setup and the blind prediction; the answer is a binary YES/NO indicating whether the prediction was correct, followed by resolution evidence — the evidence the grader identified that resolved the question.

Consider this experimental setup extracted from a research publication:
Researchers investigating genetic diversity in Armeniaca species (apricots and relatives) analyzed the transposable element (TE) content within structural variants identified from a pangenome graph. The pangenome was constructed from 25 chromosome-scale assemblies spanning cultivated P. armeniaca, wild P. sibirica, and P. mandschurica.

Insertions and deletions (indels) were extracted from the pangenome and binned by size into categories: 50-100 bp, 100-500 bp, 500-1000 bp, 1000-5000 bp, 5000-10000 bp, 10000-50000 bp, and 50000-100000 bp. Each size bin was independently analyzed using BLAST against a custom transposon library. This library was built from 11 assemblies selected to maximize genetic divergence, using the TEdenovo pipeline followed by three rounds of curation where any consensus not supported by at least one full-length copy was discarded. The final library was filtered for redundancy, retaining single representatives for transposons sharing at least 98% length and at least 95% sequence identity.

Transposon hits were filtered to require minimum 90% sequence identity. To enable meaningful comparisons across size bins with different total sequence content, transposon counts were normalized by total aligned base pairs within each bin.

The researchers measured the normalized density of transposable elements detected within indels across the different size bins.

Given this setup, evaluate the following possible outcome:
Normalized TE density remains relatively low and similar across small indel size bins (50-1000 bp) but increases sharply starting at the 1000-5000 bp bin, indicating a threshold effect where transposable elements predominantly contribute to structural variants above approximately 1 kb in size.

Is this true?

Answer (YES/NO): NO